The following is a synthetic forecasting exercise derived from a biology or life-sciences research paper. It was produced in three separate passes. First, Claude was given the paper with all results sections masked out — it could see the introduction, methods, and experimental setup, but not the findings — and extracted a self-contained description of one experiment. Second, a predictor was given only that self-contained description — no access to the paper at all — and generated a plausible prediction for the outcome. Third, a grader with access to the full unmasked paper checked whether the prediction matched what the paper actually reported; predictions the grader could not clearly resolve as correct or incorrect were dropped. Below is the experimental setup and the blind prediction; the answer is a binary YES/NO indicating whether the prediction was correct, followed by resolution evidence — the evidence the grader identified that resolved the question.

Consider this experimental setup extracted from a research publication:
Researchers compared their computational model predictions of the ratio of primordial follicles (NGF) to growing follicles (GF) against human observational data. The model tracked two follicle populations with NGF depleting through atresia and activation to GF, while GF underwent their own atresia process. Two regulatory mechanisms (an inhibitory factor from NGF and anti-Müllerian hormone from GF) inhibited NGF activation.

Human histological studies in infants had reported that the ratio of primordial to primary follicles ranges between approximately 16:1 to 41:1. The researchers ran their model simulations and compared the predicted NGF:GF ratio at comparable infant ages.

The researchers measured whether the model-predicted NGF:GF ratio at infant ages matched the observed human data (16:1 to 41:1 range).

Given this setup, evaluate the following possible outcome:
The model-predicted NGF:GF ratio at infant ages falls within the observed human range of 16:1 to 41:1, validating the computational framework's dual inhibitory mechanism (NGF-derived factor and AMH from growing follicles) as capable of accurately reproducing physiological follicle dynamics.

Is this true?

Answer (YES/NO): NO